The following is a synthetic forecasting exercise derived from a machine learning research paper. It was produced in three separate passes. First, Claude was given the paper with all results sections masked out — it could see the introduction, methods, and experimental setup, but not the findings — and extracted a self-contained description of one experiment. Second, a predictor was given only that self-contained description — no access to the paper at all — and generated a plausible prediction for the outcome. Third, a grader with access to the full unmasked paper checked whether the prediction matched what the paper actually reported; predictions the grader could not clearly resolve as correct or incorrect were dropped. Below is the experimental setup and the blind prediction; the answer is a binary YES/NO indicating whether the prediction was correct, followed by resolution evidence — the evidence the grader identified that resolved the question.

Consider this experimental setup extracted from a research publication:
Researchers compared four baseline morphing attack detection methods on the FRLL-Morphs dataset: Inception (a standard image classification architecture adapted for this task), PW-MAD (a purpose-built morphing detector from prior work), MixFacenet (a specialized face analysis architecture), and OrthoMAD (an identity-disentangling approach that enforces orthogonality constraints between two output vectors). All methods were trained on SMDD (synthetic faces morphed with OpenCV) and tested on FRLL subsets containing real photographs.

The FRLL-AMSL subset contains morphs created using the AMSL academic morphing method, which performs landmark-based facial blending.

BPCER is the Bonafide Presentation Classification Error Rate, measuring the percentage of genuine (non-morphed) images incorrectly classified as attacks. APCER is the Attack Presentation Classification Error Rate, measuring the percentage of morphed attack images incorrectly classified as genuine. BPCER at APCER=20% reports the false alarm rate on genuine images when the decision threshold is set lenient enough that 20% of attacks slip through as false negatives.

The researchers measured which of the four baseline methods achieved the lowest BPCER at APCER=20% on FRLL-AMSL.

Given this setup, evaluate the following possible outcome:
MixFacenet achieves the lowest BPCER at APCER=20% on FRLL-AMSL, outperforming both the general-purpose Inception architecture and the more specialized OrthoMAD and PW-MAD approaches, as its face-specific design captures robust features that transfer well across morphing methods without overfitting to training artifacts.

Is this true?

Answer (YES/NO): NO